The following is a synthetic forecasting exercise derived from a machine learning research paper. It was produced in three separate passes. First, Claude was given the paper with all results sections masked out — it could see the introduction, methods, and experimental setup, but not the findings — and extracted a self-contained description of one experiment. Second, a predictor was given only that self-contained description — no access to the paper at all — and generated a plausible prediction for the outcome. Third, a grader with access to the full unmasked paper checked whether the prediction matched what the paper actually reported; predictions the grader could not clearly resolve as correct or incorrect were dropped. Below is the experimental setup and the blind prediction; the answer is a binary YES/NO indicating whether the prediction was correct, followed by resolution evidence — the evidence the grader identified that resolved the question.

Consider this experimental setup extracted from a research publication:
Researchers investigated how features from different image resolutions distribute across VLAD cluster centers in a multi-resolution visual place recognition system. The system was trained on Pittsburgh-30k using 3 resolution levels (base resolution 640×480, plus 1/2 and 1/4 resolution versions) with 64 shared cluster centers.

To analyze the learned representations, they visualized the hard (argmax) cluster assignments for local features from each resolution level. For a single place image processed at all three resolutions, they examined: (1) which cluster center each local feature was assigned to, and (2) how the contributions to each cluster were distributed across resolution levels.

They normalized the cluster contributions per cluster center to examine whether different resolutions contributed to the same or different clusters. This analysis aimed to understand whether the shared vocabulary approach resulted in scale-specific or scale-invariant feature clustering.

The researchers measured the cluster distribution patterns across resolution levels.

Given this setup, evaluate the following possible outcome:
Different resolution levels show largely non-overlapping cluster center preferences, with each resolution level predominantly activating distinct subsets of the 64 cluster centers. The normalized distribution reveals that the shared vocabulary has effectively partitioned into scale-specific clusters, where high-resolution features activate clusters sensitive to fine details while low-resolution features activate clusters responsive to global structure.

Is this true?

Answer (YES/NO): NO